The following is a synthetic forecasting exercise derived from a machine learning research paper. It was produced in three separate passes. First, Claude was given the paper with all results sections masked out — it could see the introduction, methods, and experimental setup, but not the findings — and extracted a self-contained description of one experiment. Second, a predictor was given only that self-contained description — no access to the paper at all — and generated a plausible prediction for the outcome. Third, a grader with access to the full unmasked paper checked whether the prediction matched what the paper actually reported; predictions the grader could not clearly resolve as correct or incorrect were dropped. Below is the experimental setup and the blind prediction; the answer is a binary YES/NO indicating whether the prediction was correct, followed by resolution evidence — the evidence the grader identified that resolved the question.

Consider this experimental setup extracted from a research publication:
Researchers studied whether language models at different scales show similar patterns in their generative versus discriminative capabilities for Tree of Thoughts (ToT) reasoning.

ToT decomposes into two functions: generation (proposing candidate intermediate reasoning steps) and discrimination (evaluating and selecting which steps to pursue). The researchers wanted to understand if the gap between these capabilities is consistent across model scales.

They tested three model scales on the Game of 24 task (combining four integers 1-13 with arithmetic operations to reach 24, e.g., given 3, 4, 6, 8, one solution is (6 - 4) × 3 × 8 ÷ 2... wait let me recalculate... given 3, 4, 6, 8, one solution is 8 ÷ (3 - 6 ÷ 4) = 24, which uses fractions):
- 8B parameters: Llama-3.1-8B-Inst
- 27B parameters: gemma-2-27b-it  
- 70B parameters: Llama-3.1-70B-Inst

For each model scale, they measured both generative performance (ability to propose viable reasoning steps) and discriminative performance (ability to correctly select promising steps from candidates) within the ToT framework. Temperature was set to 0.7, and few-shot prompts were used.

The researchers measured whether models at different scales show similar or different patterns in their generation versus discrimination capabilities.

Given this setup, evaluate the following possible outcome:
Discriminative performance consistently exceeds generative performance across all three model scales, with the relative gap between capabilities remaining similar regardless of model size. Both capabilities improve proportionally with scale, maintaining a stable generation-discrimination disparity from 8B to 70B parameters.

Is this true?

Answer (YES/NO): NO